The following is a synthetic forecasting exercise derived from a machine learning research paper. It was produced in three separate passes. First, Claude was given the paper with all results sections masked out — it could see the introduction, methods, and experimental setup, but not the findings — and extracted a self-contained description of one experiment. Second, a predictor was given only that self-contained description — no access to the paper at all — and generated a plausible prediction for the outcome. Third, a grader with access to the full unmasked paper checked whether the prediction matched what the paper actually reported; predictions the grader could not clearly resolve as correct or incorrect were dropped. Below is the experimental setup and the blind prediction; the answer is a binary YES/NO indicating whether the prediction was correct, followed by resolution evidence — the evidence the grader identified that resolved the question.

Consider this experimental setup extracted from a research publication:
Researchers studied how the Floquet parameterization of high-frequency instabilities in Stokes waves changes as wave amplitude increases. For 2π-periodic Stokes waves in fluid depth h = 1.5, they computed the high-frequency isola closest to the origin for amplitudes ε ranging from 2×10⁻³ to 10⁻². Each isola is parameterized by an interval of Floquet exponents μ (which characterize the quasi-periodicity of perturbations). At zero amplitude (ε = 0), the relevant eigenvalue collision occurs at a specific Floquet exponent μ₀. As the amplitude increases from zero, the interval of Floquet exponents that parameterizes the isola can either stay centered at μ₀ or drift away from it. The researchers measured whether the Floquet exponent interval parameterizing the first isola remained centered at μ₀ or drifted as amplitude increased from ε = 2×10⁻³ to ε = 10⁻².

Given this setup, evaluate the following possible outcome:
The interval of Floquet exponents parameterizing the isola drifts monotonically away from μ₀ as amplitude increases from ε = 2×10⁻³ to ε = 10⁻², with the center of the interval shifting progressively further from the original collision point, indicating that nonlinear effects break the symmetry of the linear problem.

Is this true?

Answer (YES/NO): YES